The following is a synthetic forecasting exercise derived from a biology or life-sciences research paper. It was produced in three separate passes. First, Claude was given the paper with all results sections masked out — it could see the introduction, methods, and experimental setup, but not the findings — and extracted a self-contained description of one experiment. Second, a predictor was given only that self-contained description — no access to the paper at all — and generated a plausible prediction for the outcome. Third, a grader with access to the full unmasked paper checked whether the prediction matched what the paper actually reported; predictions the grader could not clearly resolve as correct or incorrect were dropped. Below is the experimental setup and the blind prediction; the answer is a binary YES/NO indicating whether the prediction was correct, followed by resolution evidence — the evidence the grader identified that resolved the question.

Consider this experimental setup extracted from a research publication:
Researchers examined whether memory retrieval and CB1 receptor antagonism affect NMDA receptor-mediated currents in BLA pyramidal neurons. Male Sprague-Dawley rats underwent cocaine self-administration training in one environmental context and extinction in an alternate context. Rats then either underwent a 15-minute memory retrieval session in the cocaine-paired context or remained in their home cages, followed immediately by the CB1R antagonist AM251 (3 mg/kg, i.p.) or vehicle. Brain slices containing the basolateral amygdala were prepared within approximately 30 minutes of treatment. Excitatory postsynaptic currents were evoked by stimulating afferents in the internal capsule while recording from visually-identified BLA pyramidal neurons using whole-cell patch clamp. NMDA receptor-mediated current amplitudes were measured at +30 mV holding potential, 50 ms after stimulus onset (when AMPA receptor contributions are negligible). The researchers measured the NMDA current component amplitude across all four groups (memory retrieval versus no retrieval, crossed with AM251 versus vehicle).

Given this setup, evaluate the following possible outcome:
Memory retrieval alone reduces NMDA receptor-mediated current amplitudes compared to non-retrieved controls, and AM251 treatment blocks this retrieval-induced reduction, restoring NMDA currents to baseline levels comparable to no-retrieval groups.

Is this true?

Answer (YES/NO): NO